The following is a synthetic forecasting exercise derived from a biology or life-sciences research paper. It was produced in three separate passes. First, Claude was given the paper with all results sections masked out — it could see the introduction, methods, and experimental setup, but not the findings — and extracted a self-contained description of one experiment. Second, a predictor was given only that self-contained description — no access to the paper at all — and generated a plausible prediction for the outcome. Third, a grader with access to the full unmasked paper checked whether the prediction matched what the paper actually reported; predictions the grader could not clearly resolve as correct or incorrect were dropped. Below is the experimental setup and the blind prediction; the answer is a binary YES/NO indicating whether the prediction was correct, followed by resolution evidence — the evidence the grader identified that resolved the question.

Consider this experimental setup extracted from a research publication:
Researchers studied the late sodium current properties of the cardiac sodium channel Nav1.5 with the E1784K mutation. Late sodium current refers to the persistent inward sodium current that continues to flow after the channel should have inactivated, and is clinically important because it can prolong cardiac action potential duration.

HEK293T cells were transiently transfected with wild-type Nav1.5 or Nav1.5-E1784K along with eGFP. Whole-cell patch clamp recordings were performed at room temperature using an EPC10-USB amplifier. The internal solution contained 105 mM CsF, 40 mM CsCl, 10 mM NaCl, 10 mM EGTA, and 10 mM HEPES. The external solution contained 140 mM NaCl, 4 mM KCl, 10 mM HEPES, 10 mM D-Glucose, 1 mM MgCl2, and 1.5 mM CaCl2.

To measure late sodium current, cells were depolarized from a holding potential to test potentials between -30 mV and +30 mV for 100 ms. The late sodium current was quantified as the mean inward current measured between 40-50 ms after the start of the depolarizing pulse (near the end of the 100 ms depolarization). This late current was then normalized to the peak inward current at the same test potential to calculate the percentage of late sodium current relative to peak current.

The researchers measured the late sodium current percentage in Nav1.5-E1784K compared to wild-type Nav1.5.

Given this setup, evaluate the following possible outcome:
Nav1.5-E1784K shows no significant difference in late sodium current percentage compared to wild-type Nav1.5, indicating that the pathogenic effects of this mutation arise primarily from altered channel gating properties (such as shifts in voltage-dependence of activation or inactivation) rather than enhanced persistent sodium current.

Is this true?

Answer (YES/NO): NO